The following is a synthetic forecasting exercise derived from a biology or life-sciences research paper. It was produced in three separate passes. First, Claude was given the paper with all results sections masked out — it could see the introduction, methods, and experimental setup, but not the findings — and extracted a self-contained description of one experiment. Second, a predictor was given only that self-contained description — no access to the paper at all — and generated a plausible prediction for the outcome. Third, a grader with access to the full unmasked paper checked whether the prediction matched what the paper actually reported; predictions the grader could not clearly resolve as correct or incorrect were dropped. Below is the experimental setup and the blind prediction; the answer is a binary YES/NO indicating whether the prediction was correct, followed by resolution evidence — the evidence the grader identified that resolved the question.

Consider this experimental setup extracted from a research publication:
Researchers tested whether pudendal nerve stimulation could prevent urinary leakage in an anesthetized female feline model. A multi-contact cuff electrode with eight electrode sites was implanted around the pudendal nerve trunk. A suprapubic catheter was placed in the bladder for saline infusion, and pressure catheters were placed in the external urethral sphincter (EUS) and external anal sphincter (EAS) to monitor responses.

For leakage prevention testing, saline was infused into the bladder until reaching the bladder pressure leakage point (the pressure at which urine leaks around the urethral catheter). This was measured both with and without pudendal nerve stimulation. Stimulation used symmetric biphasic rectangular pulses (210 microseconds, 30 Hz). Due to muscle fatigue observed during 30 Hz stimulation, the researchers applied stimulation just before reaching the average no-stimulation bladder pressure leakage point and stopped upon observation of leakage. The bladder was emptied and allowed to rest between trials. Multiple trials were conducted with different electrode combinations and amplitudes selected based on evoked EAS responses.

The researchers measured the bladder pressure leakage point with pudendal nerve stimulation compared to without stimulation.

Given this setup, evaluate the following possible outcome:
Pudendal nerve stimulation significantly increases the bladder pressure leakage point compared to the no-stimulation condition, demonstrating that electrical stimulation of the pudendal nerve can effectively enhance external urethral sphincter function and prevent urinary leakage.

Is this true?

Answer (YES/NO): YES